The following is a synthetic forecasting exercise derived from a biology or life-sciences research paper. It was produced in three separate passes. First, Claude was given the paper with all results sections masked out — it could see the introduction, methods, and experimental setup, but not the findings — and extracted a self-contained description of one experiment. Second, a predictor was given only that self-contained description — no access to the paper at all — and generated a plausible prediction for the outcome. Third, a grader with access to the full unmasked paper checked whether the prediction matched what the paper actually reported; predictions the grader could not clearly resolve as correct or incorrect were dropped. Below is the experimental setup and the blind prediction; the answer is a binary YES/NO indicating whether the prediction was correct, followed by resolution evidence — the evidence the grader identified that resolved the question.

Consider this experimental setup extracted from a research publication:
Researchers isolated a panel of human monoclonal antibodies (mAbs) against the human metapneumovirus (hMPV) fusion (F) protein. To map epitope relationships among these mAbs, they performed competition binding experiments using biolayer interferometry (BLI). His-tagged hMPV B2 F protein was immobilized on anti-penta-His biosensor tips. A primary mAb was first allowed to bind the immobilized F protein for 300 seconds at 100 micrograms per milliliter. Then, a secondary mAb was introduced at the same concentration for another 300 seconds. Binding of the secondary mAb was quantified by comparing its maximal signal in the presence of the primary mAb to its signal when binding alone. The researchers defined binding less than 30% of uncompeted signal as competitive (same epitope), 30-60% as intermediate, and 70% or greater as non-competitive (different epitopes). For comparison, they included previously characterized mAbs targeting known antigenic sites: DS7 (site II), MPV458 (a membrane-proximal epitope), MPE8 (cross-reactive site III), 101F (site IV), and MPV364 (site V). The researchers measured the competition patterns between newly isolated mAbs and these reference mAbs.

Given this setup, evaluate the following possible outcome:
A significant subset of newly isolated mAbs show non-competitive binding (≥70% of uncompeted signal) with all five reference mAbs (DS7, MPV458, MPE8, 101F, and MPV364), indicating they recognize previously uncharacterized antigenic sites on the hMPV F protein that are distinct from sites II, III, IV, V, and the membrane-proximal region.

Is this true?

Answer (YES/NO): NO